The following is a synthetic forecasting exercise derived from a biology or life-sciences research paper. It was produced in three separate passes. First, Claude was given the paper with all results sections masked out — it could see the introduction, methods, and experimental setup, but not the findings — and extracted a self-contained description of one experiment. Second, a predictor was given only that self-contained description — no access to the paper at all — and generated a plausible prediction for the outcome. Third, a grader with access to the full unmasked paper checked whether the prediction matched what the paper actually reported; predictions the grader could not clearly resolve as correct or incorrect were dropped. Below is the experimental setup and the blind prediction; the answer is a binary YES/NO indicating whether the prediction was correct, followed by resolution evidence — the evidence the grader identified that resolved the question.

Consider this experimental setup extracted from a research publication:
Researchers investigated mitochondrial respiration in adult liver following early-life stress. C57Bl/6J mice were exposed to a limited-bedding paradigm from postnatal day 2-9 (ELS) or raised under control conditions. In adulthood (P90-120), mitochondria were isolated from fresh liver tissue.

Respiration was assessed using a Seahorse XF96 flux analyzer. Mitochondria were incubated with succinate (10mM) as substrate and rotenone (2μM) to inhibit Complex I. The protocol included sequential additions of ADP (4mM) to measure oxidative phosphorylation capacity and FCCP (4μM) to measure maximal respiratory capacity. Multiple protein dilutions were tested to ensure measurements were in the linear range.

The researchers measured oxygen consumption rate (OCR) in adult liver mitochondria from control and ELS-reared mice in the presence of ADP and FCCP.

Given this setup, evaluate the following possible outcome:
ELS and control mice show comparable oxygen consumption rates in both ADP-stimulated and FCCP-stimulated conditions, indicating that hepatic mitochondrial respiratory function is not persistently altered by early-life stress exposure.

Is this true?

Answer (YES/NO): NO